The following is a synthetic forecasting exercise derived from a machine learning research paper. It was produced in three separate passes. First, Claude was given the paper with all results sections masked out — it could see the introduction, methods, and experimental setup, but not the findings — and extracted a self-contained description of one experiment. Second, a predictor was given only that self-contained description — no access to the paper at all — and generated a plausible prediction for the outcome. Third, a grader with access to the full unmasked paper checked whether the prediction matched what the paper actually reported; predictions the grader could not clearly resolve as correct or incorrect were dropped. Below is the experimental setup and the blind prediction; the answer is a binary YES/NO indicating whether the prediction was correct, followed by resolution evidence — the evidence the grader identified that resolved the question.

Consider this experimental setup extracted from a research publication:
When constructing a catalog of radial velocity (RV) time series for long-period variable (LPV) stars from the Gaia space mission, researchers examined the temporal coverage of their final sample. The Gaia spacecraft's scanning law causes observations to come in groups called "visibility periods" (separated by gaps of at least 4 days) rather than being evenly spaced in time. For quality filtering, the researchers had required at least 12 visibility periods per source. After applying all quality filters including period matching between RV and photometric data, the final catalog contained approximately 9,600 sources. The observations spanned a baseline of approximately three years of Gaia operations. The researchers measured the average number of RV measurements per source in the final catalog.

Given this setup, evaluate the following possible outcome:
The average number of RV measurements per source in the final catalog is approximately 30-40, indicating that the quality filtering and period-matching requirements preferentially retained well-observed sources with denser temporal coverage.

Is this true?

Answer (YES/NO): NO